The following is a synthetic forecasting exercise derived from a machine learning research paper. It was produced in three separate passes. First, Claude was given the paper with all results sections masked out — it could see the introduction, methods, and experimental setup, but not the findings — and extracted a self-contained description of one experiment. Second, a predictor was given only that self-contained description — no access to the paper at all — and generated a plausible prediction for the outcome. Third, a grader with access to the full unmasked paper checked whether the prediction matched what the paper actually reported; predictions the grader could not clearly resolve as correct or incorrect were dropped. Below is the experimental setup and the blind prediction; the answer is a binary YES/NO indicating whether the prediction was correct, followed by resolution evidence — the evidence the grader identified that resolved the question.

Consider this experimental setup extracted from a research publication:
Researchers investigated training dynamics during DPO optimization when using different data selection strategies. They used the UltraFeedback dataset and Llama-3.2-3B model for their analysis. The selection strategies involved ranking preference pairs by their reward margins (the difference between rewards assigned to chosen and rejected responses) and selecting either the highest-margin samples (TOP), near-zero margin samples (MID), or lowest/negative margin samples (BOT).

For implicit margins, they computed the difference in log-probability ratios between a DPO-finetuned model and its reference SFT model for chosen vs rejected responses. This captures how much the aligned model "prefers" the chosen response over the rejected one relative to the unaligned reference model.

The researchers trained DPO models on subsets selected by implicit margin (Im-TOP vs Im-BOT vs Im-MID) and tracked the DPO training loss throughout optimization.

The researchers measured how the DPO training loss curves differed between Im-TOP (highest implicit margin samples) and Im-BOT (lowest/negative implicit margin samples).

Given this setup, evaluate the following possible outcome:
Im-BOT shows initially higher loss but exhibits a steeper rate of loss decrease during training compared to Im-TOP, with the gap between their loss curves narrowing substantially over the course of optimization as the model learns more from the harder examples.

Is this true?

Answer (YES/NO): NO